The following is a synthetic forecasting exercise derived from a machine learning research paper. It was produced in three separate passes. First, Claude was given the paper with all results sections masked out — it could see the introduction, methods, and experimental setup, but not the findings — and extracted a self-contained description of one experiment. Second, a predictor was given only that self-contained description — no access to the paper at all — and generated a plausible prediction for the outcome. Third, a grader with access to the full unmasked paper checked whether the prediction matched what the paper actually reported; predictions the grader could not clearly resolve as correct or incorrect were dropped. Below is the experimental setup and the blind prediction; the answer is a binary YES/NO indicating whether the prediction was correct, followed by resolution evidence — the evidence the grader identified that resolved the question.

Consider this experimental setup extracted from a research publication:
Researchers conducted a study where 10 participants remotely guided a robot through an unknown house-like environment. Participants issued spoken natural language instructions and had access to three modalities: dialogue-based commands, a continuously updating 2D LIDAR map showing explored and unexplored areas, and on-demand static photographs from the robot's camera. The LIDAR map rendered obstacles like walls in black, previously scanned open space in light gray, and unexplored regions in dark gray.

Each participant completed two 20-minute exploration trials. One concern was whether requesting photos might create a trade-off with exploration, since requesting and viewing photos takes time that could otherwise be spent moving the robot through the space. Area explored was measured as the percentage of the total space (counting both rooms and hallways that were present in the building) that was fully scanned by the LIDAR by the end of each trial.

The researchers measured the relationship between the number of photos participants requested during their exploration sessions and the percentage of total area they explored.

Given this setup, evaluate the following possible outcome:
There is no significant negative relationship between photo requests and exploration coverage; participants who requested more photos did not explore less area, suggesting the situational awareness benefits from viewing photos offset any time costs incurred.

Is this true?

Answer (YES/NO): YES